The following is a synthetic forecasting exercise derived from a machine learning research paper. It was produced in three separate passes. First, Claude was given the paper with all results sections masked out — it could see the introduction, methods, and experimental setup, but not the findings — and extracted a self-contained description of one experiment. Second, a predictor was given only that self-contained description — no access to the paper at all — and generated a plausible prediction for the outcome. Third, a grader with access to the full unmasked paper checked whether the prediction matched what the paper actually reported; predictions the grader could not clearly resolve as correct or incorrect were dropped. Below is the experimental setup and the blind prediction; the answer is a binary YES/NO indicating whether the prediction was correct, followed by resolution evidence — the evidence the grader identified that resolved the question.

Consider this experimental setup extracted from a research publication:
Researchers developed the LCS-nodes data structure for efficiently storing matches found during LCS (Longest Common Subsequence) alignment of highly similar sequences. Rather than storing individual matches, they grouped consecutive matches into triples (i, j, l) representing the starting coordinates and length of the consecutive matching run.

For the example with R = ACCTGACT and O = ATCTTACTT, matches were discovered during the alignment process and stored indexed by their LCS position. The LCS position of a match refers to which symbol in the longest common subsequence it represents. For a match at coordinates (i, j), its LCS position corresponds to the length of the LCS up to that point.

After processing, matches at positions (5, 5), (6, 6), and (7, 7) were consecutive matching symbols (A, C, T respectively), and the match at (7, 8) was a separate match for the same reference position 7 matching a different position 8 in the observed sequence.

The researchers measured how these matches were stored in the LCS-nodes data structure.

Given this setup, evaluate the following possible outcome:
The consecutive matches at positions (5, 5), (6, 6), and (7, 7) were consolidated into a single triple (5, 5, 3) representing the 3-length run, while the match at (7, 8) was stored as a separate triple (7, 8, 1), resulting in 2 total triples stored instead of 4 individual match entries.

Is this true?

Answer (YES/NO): YES